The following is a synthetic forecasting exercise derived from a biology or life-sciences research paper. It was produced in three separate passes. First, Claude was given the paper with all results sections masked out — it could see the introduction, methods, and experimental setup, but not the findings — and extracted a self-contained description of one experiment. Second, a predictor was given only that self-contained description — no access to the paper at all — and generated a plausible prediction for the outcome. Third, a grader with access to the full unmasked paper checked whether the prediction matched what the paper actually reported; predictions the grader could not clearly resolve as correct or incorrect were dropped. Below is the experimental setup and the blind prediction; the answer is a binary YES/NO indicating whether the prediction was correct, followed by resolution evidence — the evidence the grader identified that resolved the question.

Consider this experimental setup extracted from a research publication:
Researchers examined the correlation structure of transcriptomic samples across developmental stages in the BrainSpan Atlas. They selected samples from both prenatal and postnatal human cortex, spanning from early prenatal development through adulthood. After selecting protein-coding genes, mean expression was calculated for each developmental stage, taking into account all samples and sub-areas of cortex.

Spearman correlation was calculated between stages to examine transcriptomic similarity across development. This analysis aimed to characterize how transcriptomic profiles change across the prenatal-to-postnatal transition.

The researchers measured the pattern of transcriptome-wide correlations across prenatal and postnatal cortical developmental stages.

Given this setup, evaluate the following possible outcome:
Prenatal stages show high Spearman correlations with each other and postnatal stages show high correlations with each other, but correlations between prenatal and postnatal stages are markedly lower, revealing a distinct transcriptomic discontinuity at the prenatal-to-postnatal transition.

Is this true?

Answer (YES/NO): NO